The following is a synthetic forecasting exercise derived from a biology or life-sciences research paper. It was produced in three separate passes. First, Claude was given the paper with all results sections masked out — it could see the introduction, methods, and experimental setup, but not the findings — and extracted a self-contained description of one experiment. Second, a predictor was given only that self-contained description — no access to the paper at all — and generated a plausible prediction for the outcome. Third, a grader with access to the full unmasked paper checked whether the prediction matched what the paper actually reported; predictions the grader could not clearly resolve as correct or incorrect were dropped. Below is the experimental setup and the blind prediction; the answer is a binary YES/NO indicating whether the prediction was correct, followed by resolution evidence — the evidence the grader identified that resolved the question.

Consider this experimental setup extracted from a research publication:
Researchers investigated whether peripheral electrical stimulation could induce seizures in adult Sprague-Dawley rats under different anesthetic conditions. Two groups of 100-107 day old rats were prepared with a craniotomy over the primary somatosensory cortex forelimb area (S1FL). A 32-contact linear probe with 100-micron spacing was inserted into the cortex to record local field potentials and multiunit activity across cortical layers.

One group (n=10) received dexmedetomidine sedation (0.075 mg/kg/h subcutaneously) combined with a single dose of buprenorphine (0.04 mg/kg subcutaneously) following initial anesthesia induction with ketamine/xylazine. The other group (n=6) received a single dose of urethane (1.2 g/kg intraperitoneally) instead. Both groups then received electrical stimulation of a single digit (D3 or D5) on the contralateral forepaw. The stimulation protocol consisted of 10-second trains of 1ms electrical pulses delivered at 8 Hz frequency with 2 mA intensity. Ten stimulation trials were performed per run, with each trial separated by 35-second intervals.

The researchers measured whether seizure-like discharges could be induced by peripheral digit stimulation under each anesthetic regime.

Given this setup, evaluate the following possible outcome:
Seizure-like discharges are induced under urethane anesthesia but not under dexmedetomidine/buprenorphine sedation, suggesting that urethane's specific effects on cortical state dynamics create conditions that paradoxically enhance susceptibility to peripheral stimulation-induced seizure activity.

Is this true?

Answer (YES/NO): NO